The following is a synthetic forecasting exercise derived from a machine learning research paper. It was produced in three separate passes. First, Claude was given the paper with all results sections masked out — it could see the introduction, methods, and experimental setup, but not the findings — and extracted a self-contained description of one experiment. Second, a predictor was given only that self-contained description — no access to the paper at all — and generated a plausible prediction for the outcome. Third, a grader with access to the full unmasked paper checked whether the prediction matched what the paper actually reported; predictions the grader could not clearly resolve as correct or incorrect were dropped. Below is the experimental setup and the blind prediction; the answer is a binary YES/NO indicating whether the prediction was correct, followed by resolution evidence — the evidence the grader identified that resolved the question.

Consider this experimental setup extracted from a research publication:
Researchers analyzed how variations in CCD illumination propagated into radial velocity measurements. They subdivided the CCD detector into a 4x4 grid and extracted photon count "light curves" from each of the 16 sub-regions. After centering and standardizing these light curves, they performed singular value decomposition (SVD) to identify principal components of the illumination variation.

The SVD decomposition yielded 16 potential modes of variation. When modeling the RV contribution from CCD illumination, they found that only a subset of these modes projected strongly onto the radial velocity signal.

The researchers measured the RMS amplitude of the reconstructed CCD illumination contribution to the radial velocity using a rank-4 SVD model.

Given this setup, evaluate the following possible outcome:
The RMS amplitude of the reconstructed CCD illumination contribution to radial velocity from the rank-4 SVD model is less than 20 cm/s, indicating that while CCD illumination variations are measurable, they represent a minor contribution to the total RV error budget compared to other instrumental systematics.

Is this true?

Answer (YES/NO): NO